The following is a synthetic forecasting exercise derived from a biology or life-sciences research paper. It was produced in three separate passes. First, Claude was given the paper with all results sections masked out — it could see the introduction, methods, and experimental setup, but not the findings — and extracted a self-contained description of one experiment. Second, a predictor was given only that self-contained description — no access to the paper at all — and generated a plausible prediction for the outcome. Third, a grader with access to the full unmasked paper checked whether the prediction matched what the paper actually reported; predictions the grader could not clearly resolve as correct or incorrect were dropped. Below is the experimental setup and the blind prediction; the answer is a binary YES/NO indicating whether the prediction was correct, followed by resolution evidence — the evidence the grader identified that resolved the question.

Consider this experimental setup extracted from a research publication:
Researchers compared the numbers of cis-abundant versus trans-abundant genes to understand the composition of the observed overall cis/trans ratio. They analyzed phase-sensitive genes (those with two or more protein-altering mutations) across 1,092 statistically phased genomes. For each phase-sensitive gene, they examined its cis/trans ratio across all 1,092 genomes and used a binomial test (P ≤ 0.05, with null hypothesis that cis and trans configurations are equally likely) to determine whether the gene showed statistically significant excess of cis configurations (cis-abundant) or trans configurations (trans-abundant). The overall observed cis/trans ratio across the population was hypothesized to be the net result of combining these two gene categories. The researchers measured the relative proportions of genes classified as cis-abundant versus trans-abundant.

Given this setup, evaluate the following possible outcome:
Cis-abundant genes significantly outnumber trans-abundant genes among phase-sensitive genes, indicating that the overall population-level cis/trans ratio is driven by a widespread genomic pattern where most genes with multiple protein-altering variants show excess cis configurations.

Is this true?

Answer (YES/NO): YES